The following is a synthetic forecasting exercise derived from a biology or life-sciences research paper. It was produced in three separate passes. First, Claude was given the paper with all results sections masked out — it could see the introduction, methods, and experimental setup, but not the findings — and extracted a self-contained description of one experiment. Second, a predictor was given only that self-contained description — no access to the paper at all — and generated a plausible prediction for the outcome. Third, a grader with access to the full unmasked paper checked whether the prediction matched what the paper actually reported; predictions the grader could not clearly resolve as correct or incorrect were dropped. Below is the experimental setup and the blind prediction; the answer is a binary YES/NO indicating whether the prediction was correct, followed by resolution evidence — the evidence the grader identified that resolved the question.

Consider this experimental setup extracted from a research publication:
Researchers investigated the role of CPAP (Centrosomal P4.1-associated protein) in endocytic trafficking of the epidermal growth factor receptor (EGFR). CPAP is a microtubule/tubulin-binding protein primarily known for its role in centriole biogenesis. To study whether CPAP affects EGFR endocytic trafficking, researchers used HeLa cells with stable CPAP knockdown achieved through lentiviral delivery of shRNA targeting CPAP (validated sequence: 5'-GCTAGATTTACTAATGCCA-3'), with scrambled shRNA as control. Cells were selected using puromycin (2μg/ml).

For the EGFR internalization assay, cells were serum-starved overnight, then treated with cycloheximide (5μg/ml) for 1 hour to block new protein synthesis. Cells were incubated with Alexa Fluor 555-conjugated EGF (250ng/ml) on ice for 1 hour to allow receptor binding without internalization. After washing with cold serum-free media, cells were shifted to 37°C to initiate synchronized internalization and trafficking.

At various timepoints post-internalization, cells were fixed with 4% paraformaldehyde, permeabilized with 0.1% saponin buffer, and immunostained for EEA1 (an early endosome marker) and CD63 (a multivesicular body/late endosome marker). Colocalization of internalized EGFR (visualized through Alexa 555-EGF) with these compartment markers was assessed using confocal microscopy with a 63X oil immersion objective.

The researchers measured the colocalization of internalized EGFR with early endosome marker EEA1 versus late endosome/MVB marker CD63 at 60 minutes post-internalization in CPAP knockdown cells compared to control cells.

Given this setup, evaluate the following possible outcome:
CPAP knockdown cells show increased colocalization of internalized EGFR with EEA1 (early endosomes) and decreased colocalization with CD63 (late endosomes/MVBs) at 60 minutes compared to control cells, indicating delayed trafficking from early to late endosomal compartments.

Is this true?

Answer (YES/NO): NO